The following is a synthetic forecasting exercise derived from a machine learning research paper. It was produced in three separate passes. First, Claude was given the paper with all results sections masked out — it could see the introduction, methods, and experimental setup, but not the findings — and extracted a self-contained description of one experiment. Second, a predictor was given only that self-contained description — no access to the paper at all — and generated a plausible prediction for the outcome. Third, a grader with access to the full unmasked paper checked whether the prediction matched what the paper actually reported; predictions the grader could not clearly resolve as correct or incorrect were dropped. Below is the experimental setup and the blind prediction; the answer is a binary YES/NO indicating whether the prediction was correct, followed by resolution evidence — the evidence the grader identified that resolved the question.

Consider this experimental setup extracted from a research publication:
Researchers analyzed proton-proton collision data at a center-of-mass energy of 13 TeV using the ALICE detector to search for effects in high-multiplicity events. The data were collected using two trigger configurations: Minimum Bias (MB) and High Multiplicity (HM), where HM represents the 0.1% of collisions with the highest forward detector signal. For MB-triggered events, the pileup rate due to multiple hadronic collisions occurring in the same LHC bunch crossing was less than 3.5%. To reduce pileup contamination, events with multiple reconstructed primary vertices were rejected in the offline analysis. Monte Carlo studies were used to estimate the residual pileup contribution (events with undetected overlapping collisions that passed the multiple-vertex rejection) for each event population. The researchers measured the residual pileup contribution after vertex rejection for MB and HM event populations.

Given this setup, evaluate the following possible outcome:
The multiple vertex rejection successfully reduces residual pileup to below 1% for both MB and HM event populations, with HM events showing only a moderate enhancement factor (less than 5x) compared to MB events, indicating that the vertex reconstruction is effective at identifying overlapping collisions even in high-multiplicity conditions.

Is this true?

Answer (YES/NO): NO